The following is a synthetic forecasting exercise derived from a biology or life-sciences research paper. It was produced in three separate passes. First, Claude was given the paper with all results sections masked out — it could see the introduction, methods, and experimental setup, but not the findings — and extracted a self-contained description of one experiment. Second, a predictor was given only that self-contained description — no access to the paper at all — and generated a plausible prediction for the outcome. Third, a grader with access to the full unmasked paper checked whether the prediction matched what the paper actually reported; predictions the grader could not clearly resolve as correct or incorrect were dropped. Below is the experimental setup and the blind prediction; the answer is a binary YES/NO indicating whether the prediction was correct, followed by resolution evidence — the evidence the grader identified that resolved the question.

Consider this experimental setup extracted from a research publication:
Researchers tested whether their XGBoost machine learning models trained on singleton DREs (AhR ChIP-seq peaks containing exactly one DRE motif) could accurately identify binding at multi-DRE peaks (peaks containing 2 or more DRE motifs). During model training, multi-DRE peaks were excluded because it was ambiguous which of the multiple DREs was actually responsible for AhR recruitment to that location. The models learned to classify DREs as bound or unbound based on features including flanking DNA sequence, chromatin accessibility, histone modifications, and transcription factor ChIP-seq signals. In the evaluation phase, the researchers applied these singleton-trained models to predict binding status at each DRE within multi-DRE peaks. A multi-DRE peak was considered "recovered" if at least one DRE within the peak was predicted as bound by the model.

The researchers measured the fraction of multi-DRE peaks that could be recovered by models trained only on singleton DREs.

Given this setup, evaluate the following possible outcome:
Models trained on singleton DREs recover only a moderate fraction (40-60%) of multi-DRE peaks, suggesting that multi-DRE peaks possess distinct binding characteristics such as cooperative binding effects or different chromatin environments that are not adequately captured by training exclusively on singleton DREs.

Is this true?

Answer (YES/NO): NO